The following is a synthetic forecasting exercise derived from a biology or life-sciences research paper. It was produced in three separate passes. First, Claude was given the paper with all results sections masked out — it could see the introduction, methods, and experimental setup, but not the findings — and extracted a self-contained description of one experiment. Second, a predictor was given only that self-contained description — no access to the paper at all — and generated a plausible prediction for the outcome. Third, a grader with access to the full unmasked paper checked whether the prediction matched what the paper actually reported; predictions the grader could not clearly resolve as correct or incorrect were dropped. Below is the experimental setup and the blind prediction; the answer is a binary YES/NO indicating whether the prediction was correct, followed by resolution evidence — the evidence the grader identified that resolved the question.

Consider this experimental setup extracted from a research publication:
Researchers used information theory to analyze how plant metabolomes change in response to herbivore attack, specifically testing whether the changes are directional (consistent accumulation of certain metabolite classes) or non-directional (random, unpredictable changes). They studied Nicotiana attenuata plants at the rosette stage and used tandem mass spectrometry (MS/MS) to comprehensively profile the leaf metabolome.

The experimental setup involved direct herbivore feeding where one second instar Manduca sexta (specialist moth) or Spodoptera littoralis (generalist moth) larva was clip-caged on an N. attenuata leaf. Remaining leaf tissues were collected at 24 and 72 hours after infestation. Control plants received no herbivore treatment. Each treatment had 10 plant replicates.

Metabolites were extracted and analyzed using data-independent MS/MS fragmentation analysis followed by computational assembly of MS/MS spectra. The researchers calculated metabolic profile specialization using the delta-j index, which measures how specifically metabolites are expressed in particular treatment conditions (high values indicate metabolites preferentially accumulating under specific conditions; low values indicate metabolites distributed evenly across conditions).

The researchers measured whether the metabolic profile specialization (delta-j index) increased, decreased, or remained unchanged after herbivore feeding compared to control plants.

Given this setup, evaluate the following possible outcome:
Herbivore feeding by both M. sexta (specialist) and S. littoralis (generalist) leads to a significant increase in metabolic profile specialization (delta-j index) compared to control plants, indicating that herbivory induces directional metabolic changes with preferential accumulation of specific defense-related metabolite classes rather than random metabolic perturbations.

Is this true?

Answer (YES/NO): YES